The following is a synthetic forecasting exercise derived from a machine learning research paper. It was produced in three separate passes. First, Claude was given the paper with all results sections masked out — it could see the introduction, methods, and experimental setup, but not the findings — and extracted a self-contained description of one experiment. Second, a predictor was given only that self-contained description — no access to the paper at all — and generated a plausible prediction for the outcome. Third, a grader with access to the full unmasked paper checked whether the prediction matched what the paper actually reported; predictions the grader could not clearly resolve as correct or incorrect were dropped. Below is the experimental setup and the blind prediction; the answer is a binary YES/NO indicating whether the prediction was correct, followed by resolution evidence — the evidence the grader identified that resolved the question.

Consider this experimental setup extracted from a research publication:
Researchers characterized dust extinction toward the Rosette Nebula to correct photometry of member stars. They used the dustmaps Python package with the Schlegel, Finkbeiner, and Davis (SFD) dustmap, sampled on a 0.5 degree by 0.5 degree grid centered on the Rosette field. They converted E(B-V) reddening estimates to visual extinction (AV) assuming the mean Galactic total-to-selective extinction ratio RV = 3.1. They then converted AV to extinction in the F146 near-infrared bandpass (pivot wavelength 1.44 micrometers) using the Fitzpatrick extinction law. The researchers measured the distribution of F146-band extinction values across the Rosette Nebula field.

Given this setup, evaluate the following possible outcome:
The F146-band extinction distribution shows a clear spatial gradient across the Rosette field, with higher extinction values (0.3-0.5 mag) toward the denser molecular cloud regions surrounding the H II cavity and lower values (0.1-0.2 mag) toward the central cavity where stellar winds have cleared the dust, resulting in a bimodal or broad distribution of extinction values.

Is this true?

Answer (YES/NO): NO